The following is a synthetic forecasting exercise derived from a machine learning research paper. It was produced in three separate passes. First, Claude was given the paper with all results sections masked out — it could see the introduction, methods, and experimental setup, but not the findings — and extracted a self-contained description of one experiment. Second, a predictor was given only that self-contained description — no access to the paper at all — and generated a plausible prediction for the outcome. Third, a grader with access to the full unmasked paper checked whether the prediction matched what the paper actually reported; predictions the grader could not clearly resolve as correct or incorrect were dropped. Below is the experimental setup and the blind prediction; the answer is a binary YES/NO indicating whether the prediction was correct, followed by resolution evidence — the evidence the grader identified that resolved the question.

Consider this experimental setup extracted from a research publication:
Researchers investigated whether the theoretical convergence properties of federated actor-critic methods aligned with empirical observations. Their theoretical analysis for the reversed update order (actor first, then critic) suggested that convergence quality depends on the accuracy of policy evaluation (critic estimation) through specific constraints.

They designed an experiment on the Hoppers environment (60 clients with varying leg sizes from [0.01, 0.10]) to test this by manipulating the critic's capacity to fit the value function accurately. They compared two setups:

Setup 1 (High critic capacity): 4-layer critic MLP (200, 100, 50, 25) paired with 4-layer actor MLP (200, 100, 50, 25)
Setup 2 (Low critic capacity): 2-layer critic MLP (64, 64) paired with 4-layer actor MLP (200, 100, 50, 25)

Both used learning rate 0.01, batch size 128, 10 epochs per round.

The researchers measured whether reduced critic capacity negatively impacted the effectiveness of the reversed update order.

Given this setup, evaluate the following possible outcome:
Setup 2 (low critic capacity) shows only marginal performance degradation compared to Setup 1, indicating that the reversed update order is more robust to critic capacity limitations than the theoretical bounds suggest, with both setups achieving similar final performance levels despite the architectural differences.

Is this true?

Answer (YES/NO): NO